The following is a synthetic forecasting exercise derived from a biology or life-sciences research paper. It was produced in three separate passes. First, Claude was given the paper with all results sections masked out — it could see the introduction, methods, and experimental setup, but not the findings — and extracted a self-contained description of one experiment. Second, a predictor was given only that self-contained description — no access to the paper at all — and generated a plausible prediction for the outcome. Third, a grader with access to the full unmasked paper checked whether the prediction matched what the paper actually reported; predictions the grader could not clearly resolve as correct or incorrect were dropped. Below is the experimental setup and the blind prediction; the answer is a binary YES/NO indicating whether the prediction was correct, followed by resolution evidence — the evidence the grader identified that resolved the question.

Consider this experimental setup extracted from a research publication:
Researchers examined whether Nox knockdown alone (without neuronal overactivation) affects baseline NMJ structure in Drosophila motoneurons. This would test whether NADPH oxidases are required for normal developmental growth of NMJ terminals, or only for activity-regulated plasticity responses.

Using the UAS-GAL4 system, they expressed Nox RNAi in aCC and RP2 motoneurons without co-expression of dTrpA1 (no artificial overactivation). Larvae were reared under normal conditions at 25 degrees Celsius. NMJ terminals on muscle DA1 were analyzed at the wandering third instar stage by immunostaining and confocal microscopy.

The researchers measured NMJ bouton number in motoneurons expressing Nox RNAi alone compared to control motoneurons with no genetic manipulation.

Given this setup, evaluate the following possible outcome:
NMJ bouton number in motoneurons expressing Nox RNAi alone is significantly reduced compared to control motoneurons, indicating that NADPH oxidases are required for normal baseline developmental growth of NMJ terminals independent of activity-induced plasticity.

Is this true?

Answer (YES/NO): NO